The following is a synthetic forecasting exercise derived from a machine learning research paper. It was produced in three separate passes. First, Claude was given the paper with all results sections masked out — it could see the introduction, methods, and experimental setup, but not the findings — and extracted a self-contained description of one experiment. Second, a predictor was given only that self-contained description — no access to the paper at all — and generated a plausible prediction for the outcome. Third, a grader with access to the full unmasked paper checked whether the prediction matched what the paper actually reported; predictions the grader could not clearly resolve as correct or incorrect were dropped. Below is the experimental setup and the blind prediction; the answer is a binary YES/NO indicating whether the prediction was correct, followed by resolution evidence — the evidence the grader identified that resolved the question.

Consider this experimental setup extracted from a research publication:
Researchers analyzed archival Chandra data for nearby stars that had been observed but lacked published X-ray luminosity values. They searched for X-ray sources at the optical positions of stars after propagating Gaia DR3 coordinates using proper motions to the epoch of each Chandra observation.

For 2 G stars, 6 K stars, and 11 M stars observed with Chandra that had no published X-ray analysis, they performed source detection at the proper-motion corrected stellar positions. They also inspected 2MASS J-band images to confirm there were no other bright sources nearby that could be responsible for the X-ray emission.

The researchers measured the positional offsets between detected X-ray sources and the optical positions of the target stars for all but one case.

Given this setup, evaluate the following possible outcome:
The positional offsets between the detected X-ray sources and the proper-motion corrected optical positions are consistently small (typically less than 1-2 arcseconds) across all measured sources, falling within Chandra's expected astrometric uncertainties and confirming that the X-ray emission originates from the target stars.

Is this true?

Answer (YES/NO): NO